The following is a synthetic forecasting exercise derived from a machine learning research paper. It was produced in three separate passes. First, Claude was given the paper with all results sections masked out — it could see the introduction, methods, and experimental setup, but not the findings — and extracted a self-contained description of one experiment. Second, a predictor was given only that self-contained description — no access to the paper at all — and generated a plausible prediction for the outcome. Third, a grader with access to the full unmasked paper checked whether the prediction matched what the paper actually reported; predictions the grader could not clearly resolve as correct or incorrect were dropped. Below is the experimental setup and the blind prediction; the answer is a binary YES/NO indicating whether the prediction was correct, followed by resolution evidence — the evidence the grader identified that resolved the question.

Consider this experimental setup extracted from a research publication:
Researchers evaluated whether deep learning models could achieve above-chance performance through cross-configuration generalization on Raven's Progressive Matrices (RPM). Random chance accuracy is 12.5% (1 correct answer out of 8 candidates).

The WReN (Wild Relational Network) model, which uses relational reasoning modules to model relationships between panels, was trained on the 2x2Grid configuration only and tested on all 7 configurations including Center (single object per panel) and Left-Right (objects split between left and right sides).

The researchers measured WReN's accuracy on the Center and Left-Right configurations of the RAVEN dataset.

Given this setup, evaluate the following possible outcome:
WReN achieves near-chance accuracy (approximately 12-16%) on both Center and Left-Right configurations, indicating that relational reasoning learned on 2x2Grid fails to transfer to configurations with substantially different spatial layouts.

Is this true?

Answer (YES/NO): NO